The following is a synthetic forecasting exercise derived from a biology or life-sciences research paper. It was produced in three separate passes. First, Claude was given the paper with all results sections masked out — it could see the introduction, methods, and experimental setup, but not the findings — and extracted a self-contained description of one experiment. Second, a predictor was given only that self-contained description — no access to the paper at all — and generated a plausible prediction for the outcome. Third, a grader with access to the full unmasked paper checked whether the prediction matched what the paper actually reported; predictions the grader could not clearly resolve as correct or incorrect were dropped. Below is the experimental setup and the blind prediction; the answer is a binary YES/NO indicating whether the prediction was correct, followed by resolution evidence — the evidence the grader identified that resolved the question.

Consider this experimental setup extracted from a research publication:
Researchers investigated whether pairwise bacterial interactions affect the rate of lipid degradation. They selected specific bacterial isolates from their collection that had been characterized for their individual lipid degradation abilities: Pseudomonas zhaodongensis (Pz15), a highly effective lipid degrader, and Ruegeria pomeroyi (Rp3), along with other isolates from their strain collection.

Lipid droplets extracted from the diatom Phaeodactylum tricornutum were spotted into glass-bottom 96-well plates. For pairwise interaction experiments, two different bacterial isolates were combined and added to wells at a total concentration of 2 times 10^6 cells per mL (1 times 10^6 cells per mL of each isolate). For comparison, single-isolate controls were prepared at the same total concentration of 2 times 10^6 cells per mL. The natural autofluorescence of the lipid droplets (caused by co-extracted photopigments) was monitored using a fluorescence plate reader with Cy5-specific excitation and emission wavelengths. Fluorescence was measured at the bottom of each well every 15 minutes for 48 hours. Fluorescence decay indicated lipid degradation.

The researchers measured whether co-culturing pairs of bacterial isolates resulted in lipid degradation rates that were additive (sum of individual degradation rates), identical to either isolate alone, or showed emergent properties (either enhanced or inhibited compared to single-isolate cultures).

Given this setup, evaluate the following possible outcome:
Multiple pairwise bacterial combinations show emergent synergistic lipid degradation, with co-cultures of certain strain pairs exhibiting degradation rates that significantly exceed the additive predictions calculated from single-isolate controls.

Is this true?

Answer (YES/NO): YES